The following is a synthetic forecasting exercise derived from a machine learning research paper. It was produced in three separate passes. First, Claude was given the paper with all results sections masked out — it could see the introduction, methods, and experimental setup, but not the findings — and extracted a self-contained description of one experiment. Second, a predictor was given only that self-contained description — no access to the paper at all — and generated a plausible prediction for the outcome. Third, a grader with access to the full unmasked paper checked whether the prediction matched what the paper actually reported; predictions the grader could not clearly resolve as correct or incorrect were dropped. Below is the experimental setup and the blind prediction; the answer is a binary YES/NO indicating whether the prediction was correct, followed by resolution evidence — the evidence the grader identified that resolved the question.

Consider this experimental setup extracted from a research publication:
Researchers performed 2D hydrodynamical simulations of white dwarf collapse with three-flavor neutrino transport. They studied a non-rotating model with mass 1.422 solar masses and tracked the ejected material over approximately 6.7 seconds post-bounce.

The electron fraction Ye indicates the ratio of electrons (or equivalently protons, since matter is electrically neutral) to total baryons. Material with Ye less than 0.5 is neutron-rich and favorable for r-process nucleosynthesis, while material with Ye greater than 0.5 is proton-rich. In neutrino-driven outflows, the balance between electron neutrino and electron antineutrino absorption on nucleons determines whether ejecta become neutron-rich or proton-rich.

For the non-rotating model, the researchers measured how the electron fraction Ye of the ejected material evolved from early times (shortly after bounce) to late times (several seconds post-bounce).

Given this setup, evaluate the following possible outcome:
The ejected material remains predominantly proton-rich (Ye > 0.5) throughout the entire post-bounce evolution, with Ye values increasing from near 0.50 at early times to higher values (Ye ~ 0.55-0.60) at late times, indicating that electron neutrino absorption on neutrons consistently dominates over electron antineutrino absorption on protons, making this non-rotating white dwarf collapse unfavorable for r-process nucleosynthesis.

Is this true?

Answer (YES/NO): NO